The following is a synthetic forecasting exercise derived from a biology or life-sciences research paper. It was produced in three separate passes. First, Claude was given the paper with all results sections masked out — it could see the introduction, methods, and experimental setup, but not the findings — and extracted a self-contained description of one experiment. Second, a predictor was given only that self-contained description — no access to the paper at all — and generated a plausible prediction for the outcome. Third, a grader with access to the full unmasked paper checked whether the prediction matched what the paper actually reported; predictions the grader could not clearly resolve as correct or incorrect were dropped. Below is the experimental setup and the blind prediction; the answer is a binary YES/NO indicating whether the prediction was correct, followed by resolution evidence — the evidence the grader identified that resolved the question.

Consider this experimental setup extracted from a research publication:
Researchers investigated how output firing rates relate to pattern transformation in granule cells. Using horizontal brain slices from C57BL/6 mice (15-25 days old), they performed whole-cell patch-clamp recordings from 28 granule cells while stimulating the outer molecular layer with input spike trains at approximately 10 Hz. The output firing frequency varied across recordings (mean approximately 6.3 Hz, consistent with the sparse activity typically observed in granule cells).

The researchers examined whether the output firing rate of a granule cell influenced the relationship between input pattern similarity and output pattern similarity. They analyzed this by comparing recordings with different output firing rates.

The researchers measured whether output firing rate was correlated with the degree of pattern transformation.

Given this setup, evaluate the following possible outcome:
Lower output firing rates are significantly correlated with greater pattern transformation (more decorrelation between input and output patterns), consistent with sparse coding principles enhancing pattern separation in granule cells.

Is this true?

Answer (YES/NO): NO